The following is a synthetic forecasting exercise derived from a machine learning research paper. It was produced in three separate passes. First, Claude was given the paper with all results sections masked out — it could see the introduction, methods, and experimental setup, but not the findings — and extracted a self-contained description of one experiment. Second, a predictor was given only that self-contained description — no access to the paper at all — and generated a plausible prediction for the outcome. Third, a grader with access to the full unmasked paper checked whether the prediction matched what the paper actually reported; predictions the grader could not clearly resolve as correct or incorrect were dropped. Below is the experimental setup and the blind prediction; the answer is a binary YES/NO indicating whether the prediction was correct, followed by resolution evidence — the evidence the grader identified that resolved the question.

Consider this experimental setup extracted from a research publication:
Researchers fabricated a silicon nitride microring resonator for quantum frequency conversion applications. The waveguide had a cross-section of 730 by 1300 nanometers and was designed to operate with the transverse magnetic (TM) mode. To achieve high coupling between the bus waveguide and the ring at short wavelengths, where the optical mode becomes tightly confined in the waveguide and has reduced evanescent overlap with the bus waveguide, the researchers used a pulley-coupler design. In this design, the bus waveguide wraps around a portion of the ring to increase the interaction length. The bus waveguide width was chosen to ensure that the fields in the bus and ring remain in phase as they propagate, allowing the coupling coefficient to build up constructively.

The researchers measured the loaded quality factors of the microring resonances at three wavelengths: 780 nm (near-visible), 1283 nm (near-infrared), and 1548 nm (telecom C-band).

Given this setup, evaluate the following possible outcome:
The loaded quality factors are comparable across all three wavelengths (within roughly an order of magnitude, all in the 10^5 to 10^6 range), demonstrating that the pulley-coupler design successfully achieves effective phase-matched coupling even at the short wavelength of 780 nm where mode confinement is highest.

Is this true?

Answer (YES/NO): YES